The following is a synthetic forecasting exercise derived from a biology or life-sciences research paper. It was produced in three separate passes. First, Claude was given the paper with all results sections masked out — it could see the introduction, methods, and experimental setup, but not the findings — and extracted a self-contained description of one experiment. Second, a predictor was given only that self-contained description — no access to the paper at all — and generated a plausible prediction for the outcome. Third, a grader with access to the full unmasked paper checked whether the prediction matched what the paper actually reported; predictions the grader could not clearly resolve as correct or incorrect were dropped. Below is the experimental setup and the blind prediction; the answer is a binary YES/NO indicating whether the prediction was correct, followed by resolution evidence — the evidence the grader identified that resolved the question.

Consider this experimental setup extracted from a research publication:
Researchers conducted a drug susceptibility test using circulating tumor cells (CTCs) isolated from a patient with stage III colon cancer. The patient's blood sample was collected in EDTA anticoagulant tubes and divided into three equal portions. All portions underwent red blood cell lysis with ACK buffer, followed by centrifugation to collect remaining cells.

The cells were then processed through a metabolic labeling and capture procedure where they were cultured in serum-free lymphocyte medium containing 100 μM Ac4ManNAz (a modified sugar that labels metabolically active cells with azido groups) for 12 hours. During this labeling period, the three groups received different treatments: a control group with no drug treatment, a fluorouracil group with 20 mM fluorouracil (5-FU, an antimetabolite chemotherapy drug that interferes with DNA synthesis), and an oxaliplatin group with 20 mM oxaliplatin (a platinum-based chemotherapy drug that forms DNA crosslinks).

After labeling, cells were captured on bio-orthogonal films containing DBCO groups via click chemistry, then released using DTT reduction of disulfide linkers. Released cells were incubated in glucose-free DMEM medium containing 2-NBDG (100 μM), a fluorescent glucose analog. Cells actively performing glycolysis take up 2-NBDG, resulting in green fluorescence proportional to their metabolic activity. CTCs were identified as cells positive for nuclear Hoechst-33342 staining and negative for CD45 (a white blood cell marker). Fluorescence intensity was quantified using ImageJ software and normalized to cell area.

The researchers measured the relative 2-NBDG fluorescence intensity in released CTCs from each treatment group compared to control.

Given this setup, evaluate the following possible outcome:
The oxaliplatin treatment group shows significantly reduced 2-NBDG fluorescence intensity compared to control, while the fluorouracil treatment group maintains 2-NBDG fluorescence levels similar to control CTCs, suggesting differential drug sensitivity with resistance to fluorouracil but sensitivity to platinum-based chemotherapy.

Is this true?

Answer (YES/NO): NO